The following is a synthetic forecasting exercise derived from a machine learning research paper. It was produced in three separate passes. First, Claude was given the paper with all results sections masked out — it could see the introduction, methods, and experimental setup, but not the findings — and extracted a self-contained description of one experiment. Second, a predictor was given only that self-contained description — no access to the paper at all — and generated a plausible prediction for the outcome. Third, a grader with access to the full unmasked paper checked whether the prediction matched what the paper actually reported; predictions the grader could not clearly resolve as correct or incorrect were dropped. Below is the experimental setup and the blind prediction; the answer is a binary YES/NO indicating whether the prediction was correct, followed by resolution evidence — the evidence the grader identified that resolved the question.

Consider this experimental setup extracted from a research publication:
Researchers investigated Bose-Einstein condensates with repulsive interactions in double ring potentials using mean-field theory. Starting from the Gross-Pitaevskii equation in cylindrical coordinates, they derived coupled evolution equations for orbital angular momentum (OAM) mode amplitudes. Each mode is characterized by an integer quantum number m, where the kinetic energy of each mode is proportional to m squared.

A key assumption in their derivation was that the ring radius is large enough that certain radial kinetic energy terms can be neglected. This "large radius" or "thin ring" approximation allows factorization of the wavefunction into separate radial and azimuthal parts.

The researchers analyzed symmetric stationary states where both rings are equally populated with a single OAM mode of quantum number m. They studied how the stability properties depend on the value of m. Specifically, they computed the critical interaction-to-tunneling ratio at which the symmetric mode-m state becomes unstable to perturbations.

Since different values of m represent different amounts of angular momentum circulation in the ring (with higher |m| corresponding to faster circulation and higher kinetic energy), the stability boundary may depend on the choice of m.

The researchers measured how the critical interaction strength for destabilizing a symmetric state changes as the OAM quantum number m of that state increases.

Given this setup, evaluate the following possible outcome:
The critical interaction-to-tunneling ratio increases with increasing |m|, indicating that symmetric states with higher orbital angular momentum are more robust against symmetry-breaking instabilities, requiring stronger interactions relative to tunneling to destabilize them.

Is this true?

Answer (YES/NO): NO